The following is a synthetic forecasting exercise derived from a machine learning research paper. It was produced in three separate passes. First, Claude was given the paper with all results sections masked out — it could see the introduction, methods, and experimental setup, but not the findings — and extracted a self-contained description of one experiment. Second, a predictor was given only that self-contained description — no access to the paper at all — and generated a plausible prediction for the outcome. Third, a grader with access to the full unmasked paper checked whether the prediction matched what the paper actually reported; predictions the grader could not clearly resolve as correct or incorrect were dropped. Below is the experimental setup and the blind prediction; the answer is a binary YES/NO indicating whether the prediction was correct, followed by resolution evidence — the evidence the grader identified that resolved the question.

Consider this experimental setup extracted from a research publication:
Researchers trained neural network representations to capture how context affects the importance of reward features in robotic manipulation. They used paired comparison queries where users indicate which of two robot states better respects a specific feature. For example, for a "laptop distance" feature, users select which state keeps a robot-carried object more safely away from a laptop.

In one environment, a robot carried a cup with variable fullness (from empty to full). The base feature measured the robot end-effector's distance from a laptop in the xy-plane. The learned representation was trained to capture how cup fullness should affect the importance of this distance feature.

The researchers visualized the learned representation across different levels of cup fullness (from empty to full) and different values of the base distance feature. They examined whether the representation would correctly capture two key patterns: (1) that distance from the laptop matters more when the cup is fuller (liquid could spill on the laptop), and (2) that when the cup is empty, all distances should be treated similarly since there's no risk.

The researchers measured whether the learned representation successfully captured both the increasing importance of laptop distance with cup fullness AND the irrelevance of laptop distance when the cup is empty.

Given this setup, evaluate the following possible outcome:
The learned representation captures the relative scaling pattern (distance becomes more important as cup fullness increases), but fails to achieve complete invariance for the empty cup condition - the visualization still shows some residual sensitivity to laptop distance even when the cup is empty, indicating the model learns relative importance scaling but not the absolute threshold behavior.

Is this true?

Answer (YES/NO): YES